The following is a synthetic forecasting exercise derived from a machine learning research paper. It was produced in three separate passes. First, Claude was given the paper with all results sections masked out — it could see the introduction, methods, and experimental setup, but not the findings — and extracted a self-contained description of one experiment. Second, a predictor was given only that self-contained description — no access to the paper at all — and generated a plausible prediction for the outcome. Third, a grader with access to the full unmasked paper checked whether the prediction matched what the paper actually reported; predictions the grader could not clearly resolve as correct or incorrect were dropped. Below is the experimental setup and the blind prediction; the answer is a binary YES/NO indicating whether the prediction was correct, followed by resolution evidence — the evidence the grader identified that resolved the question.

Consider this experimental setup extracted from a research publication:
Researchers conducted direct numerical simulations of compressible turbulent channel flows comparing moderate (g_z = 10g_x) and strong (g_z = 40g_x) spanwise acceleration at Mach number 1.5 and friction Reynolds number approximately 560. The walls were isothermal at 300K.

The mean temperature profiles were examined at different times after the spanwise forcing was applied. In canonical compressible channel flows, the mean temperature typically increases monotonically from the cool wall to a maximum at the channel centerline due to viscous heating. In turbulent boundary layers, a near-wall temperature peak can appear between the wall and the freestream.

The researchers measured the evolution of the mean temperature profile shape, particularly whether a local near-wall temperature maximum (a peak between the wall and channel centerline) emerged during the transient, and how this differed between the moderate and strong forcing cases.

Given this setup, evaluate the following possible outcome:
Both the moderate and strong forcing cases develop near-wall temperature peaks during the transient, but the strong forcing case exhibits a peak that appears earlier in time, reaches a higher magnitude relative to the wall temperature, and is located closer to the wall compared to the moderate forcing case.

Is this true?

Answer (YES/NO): NO